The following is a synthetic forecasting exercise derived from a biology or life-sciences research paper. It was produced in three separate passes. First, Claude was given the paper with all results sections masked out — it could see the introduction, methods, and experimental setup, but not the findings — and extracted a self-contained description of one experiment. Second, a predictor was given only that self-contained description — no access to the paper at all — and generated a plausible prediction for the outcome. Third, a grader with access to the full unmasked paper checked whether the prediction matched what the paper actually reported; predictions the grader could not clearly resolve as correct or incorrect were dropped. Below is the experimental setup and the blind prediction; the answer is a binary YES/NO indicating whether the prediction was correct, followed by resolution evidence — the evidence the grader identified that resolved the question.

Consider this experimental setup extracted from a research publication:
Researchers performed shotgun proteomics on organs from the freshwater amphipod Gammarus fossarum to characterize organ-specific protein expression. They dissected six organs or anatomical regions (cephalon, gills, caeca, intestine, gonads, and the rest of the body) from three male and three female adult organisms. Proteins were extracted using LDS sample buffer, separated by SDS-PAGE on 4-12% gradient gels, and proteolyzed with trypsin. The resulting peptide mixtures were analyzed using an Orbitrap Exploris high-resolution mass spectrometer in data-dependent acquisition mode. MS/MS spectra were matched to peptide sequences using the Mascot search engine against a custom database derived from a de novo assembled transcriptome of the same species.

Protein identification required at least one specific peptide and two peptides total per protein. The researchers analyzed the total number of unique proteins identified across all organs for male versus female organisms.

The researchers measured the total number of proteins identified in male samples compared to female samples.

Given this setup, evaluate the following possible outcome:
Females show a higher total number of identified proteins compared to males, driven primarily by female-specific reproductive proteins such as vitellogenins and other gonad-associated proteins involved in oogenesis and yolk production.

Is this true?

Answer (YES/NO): NO